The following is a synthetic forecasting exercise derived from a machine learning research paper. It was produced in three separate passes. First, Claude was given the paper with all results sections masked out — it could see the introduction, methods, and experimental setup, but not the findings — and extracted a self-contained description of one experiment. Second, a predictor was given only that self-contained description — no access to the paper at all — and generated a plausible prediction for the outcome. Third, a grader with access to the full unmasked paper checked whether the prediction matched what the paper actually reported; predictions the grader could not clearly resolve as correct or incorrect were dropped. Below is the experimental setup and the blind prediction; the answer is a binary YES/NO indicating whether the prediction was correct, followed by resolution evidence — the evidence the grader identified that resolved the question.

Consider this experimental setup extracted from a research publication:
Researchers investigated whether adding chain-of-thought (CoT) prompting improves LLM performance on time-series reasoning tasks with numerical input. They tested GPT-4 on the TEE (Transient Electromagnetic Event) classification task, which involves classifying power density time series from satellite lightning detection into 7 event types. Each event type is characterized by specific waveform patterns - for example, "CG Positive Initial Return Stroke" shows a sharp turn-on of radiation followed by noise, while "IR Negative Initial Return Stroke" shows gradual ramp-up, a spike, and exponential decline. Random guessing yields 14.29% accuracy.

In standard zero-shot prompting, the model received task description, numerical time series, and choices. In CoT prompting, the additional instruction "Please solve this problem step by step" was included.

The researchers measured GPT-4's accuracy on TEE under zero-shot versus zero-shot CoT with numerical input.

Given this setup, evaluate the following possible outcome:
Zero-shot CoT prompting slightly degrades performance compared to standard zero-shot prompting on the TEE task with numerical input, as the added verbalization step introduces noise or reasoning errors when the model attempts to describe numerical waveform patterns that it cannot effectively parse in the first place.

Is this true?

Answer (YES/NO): NO